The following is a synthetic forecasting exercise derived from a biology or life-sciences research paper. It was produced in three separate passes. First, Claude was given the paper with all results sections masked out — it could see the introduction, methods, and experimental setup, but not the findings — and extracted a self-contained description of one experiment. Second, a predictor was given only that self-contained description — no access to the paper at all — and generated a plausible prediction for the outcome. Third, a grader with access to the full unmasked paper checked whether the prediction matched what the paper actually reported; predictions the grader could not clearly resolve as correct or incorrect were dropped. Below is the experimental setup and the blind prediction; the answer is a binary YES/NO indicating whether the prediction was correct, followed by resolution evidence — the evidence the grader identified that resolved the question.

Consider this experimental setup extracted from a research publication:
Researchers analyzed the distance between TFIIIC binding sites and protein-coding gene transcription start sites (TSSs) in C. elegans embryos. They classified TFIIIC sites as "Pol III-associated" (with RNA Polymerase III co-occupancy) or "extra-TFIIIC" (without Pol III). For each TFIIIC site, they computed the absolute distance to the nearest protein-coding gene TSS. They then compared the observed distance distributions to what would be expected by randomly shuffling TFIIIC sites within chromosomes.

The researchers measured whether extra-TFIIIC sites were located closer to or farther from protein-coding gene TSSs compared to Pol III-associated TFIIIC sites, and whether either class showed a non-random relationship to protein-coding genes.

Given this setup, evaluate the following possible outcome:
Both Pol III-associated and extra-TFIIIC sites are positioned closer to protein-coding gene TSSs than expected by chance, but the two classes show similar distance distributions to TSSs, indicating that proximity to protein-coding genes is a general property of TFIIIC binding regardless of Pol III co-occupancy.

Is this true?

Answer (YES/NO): NO